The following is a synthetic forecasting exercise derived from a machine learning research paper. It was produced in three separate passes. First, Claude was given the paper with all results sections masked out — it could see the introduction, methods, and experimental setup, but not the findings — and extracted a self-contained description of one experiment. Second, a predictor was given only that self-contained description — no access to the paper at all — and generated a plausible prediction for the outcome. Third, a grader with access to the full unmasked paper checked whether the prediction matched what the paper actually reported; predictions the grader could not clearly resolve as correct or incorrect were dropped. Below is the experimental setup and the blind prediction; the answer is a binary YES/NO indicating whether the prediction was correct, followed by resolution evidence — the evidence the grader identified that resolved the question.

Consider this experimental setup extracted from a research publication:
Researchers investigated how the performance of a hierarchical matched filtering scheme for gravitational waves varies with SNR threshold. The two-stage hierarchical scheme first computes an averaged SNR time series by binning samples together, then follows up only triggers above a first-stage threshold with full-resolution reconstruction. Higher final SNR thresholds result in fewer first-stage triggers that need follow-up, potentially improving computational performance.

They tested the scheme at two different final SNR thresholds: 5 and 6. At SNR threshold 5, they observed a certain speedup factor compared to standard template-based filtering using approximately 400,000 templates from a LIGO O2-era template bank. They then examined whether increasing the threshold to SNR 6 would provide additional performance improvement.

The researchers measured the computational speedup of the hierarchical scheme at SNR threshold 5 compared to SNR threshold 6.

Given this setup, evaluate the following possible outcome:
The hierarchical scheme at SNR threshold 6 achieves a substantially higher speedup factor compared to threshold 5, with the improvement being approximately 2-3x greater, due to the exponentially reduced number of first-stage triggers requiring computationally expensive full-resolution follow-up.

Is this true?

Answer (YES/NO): NO